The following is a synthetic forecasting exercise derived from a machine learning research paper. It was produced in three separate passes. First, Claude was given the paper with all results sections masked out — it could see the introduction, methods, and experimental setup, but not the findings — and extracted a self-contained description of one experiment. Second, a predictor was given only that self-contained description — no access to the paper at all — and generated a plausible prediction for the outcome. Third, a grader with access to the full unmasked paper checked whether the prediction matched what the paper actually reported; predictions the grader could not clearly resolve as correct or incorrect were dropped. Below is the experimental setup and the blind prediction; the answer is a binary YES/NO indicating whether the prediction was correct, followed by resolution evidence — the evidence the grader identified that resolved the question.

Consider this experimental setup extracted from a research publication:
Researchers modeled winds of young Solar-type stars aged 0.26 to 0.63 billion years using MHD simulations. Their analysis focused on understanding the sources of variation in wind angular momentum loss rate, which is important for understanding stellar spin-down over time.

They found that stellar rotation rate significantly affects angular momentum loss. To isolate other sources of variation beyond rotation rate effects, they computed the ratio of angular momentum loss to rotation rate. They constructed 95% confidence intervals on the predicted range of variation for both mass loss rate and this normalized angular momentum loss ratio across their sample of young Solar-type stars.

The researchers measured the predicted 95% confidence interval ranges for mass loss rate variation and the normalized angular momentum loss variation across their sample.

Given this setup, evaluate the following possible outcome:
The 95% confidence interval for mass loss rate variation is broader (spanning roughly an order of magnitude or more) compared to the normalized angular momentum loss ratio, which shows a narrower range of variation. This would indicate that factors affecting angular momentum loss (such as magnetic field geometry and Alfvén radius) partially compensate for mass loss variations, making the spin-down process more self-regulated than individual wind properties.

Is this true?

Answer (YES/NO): NO